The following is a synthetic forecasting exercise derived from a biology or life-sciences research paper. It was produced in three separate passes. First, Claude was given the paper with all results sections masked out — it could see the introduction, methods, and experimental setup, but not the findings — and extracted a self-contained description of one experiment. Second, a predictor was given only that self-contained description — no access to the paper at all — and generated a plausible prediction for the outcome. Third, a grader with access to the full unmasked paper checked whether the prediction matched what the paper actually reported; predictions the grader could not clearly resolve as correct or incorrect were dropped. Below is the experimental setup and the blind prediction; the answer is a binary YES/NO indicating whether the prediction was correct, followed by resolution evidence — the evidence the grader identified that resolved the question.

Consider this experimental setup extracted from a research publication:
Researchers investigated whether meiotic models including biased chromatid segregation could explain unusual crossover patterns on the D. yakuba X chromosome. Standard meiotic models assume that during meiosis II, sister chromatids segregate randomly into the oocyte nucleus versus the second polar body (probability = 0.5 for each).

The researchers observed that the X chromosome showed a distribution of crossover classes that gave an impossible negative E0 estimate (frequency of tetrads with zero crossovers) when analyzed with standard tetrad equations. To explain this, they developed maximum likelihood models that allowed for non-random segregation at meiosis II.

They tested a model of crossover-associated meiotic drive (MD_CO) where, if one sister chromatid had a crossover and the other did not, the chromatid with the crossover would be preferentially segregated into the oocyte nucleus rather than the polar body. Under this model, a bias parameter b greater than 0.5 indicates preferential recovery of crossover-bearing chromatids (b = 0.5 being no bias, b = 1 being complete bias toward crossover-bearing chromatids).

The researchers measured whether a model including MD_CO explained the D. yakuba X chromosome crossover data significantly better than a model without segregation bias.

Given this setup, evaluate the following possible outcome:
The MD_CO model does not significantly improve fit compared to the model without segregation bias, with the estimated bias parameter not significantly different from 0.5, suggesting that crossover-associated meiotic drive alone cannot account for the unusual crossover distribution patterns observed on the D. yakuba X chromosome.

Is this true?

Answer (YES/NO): NO